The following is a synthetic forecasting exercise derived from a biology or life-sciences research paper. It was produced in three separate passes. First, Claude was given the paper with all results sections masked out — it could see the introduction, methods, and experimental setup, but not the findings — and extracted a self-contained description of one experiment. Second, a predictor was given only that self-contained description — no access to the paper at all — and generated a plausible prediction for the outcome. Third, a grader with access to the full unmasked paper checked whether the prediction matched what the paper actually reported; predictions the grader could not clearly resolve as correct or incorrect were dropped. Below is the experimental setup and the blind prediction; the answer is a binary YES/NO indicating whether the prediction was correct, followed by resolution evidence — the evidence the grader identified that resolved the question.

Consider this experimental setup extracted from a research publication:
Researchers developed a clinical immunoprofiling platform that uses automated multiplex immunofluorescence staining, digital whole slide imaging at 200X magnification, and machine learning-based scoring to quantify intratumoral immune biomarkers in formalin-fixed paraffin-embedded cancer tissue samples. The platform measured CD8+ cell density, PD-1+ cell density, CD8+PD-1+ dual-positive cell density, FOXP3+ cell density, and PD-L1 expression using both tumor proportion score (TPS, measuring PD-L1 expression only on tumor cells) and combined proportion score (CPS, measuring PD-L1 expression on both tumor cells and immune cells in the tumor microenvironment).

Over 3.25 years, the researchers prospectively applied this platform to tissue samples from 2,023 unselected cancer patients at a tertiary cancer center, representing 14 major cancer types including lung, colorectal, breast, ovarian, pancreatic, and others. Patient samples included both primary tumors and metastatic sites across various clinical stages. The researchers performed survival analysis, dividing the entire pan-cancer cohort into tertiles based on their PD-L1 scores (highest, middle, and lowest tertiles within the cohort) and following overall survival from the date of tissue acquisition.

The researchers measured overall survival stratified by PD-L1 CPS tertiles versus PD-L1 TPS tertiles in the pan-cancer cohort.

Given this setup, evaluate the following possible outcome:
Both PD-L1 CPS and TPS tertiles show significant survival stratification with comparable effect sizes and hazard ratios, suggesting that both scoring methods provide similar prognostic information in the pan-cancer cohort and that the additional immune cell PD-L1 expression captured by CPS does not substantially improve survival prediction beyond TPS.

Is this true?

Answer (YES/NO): NO